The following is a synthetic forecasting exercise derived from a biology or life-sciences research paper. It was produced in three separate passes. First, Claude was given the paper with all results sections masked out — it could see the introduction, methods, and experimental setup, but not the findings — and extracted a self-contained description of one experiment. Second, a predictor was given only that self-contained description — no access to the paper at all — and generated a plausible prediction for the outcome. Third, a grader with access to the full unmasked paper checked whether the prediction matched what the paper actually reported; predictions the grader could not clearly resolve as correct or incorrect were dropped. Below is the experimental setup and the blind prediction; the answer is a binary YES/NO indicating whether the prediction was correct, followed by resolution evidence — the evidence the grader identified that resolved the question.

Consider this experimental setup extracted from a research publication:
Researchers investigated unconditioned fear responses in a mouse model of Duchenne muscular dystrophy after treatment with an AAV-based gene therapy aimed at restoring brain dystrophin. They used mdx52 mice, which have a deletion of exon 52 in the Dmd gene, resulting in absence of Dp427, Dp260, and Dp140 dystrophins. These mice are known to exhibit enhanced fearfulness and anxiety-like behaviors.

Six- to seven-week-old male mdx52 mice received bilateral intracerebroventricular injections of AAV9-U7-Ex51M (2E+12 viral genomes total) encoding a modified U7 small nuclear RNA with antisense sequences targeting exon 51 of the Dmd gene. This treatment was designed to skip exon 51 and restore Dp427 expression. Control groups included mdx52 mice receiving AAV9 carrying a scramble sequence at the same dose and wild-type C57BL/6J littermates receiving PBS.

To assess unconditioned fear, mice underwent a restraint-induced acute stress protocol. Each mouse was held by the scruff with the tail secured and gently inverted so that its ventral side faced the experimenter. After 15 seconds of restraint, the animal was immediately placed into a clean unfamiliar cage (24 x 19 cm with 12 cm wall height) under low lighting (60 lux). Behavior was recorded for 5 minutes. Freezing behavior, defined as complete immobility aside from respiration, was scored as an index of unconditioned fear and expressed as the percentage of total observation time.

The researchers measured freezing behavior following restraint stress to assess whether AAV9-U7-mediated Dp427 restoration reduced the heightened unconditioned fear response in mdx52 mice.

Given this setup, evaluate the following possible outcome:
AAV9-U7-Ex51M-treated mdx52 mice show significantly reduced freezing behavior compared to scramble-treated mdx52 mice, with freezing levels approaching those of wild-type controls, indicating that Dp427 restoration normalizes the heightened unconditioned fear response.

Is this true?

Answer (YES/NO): NO